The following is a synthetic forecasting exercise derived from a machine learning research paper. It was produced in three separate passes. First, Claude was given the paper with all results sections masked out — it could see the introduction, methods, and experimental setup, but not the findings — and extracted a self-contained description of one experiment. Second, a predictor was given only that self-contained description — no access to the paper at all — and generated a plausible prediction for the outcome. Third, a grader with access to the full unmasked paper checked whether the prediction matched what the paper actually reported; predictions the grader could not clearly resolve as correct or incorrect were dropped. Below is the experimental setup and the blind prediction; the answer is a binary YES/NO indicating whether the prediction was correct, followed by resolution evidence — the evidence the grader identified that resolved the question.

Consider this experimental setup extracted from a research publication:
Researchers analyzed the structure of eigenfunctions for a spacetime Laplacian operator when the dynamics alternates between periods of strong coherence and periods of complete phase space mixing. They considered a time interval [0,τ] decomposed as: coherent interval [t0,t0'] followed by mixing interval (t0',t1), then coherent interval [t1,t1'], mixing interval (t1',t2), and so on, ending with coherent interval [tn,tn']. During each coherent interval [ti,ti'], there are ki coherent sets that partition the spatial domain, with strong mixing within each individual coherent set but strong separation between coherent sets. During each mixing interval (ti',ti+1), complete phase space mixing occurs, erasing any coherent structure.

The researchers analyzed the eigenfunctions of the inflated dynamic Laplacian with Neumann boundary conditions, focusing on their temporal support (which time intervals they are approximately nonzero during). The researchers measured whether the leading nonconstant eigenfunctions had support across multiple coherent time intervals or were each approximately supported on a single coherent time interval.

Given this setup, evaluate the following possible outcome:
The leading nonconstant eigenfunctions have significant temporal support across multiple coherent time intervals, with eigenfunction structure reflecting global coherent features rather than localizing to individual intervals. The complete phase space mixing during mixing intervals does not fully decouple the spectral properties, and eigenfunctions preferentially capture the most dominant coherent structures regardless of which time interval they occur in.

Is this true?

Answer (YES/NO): NO